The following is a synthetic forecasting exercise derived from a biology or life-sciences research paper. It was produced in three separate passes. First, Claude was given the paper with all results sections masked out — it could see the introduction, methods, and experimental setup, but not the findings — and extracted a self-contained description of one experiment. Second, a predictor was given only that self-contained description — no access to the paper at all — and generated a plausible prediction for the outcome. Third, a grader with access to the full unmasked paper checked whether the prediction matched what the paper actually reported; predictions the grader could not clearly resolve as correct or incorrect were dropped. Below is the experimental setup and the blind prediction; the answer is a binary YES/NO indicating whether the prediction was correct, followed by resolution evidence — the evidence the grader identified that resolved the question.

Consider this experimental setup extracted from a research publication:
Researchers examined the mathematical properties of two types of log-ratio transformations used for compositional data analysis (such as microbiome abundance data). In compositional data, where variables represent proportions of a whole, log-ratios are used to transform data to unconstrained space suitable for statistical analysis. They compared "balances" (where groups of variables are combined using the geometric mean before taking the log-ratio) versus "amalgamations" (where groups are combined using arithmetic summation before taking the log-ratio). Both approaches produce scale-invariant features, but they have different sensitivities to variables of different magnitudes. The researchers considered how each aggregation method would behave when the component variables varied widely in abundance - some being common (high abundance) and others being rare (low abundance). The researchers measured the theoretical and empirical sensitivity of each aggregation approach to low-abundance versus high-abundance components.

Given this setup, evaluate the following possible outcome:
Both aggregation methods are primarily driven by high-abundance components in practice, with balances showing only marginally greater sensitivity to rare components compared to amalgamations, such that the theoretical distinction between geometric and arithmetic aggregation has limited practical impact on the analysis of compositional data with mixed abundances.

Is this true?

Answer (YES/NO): NO